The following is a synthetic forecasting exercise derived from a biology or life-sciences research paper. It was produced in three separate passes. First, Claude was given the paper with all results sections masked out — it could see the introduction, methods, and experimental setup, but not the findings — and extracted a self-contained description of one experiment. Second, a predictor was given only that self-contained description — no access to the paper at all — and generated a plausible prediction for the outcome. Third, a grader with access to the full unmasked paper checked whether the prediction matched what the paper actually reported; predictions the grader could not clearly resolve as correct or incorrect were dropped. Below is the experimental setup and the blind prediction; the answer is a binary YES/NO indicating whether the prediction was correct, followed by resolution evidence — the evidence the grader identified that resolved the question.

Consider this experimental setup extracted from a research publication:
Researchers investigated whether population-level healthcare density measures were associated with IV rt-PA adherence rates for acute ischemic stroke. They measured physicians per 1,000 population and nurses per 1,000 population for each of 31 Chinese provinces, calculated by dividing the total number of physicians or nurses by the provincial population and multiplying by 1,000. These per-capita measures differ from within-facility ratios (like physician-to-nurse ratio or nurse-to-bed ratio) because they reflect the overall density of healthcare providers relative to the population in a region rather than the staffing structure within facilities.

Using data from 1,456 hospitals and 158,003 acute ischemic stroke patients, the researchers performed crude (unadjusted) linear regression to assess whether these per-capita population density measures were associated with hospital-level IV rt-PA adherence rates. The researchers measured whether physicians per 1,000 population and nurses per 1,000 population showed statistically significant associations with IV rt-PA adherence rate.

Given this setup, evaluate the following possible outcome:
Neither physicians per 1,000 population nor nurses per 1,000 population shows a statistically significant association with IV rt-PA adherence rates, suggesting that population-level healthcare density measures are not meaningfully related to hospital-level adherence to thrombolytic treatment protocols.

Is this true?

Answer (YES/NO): YES